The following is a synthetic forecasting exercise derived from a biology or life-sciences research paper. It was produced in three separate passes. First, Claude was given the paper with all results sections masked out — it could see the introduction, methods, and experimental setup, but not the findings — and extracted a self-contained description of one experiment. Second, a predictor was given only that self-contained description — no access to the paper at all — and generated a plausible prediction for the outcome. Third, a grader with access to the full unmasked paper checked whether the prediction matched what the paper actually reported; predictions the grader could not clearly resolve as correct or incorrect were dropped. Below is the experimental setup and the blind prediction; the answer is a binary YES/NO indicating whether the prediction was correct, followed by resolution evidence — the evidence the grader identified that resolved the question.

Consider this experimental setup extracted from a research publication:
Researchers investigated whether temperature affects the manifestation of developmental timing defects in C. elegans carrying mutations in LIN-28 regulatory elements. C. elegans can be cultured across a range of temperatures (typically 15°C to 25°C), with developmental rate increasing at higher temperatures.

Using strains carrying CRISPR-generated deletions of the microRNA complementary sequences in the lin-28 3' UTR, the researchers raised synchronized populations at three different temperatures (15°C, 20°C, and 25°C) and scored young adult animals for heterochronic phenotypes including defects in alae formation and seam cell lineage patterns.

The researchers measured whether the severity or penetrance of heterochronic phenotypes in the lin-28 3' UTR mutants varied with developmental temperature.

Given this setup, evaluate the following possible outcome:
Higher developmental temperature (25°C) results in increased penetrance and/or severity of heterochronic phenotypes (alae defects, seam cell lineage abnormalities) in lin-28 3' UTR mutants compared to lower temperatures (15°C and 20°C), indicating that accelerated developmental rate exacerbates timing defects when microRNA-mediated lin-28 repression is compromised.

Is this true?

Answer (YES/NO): NO